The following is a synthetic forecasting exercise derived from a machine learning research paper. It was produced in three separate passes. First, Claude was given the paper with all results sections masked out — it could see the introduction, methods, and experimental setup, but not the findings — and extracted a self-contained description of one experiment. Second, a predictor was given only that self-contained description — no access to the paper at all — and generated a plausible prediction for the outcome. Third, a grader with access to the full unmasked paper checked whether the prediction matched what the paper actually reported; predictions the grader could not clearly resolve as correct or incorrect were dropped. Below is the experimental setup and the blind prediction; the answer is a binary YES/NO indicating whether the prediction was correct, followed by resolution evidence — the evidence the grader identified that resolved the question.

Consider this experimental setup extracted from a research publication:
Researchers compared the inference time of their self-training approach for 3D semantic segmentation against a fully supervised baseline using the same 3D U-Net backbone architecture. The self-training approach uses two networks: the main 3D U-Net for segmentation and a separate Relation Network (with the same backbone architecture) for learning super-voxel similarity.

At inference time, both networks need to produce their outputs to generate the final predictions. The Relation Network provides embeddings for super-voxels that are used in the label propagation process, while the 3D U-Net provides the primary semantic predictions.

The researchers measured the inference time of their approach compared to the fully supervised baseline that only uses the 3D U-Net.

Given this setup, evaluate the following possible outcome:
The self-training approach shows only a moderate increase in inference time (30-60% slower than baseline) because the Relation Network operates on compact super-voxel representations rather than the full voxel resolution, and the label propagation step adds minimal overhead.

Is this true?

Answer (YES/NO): NO